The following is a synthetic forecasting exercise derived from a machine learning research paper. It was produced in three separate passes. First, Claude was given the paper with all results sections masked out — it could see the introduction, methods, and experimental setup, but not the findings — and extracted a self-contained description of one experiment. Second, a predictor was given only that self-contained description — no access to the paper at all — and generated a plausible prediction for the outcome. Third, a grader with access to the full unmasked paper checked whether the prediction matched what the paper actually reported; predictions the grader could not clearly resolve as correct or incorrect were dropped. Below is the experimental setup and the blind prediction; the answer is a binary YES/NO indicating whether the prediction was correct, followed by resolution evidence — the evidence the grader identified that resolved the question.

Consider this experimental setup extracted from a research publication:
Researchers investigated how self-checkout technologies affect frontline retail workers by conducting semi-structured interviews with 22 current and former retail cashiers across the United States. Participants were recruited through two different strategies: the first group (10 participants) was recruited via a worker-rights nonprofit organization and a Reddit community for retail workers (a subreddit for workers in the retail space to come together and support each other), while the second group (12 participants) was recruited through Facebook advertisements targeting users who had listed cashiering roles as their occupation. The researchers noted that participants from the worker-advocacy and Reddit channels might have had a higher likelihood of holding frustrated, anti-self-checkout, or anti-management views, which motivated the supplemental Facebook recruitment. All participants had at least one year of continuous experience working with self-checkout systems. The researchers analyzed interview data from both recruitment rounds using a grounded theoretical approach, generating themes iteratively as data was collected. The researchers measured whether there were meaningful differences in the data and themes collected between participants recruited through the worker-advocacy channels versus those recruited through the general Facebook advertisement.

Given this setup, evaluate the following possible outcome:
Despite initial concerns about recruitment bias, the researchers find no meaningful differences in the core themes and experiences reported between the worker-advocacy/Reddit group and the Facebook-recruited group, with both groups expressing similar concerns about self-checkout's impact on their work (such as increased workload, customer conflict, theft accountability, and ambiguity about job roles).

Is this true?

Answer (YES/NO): YES